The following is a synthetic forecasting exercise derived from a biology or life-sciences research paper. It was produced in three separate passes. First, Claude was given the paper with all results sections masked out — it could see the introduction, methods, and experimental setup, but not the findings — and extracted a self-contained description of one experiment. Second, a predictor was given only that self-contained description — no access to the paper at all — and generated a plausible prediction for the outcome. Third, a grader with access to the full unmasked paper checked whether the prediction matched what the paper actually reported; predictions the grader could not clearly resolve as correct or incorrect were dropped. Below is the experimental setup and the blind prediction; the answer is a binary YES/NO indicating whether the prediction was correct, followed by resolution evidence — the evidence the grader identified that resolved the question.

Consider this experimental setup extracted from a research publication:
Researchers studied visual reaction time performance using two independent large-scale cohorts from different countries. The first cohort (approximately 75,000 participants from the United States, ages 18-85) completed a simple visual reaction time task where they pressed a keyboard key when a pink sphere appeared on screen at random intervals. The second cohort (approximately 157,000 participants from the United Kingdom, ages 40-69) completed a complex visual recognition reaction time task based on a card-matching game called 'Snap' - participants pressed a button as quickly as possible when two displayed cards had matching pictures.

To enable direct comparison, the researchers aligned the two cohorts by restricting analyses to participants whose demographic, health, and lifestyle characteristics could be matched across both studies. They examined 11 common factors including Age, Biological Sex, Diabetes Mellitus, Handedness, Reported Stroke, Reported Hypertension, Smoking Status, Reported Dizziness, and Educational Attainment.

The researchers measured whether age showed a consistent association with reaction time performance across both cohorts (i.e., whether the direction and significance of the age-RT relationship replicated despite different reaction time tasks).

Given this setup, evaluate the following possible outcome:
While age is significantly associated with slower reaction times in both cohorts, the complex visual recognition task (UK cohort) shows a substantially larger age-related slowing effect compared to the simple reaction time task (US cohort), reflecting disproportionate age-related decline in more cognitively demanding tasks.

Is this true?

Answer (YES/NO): NO